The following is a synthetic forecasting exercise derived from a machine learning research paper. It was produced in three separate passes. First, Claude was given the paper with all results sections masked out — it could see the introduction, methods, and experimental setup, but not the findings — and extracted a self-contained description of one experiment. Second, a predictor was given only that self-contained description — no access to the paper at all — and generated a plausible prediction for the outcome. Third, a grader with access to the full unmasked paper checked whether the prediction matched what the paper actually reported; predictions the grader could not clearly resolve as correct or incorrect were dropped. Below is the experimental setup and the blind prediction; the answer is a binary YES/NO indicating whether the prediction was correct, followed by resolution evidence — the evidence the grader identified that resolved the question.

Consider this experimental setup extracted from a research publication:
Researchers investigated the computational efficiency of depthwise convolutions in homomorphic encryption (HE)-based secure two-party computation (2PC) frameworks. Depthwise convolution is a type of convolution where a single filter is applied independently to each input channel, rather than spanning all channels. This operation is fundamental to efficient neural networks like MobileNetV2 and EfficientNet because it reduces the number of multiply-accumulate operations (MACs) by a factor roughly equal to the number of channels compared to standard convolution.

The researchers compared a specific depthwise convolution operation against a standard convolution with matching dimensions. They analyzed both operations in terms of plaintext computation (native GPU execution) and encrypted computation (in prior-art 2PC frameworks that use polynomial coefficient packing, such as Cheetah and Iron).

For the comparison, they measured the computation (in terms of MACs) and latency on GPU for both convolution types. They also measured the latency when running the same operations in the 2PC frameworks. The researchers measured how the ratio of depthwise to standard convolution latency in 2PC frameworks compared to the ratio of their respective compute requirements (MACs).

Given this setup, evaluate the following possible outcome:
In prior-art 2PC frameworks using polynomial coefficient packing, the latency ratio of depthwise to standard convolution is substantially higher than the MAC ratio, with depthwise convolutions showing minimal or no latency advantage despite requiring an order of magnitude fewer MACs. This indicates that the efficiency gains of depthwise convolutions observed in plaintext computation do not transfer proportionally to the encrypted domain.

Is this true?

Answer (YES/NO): YES